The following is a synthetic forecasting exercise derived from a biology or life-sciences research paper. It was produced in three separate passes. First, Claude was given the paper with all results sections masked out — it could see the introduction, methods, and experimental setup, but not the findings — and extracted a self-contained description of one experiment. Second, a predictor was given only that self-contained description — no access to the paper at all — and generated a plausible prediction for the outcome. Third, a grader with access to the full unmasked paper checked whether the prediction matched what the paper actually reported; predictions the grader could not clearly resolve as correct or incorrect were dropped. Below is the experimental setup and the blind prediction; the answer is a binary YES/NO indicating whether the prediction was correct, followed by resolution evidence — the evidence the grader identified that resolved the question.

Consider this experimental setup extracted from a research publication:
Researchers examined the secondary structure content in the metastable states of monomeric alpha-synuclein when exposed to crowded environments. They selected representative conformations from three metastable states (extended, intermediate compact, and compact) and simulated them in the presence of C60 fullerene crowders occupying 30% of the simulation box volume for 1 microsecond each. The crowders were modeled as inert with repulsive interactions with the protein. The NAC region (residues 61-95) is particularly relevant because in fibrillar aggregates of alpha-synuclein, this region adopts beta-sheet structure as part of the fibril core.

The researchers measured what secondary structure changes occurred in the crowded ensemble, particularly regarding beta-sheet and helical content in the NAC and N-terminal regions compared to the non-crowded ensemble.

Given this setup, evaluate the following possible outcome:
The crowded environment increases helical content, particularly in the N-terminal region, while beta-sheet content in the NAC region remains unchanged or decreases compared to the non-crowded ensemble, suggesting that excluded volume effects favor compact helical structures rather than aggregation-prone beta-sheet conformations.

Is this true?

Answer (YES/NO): NO